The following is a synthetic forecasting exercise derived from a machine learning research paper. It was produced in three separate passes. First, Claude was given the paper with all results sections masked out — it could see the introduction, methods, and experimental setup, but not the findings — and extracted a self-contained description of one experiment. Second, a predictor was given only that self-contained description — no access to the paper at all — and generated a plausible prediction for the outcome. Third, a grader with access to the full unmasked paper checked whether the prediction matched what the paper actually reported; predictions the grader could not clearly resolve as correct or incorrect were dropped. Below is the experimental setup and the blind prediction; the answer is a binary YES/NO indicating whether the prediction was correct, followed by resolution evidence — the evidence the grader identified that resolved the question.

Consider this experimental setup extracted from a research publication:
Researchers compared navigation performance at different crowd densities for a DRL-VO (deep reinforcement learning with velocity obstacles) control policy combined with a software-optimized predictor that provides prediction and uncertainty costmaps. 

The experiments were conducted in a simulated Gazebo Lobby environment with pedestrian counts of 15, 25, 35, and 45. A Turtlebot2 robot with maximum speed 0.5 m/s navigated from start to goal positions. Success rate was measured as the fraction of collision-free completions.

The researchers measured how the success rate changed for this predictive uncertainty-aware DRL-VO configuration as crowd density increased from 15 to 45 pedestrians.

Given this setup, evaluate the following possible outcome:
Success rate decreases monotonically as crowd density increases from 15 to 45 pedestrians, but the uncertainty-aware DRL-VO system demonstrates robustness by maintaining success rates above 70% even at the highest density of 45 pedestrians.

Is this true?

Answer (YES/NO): YES